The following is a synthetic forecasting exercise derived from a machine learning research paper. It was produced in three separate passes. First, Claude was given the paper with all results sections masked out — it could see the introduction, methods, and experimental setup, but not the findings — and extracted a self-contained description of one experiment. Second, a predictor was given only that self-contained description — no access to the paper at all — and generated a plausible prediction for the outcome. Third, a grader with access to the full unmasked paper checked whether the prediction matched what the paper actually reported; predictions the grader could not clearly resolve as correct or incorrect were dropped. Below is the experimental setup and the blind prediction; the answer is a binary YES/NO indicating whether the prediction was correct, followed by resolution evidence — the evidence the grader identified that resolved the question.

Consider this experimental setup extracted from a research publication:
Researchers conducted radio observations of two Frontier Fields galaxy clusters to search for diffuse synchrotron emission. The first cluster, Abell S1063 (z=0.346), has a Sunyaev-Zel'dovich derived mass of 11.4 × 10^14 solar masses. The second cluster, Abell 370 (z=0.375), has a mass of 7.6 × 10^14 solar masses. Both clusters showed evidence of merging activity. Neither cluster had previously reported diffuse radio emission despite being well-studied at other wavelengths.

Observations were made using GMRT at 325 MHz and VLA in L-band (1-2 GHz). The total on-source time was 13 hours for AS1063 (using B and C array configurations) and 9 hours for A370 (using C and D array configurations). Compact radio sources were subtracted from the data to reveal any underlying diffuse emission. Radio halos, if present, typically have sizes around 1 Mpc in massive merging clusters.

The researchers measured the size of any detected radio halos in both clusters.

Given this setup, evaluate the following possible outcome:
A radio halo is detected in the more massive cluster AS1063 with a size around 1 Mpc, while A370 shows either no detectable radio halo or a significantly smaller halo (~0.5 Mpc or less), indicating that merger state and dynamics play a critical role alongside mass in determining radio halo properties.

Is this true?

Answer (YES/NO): NO